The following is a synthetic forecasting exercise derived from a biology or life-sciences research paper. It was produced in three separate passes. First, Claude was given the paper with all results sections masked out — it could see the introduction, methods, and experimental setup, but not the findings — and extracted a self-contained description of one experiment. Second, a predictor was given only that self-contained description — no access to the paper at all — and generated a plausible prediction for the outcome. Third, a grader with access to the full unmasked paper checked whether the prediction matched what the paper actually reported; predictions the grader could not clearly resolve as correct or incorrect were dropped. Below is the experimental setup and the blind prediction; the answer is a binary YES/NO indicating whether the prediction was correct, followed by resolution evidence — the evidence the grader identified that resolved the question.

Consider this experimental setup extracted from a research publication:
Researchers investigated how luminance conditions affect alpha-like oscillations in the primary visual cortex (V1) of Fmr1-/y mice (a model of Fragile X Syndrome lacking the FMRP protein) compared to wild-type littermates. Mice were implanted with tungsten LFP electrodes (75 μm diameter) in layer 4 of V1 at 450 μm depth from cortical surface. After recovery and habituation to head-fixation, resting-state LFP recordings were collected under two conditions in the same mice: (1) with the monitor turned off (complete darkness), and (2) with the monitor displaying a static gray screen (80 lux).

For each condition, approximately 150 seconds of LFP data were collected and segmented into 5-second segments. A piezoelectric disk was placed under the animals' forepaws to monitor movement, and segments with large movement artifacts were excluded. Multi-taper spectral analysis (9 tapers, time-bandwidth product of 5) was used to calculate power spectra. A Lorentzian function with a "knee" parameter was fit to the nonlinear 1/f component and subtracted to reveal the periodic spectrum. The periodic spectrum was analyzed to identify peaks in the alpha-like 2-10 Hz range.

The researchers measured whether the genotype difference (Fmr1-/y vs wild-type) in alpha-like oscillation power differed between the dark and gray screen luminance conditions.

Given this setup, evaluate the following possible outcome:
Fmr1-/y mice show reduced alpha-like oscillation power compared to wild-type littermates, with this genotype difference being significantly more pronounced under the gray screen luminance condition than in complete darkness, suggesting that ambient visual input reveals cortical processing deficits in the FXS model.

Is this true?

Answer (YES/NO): YES